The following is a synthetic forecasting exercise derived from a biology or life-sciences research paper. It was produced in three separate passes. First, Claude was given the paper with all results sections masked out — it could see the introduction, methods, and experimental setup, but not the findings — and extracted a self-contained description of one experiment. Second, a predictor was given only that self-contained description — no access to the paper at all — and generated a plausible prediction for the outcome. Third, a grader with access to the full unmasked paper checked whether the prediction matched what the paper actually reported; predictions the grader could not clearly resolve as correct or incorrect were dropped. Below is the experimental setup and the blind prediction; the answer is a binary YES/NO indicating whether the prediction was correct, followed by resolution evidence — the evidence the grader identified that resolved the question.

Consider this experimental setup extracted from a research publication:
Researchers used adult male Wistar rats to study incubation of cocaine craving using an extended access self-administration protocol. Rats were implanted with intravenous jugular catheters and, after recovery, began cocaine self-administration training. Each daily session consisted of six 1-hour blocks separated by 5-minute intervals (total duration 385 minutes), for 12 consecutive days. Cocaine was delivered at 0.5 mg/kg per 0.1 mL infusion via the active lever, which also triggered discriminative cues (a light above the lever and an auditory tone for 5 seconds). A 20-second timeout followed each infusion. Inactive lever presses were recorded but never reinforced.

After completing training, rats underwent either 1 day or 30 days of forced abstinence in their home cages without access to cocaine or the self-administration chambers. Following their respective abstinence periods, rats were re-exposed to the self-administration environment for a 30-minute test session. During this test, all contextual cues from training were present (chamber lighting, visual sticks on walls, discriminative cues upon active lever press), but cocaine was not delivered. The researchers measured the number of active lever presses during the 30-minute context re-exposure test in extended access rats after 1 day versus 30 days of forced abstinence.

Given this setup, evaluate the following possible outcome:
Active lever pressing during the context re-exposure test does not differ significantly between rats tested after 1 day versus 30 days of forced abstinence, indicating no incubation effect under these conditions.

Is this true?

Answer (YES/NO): NO